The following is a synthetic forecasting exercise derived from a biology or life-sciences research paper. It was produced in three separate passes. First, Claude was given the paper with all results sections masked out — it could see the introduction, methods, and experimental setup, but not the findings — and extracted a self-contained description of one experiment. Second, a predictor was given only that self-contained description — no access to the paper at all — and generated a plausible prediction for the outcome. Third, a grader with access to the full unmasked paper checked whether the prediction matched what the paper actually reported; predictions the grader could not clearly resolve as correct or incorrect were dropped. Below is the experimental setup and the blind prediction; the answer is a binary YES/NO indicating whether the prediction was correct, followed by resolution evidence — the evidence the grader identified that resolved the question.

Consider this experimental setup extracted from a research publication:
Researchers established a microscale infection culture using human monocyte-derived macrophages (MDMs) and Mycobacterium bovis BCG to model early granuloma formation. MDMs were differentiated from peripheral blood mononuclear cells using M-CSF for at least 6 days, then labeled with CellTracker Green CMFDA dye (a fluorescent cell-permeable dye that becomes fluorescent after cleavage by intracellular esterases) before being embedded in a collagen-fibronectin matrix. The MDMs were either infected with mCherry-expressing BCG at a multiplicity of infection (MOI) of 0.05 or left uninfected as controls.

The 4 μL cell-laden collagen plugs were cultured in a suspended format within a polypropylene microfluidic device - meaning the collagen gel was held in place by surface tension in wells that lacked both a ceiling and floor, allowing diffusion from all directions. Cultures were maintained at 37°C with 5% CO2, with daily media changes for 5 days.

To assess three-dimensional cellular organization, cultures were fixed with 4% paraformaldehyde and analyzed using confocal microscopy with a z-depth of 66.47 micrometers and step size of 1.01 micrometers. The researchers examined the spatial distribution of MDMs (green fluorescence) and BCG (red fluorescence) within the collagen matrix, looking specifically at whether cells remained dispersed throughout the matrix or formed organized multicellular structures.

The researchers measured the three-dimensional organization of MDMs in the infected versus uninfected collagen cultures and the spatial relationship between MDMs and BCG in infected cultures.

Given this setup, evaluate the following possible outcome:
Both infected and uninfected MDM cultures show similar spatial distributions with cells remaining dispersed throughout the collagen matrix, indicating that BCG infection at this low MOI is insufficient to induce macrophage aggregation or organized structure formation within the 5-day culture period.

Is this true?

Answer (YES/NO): NO